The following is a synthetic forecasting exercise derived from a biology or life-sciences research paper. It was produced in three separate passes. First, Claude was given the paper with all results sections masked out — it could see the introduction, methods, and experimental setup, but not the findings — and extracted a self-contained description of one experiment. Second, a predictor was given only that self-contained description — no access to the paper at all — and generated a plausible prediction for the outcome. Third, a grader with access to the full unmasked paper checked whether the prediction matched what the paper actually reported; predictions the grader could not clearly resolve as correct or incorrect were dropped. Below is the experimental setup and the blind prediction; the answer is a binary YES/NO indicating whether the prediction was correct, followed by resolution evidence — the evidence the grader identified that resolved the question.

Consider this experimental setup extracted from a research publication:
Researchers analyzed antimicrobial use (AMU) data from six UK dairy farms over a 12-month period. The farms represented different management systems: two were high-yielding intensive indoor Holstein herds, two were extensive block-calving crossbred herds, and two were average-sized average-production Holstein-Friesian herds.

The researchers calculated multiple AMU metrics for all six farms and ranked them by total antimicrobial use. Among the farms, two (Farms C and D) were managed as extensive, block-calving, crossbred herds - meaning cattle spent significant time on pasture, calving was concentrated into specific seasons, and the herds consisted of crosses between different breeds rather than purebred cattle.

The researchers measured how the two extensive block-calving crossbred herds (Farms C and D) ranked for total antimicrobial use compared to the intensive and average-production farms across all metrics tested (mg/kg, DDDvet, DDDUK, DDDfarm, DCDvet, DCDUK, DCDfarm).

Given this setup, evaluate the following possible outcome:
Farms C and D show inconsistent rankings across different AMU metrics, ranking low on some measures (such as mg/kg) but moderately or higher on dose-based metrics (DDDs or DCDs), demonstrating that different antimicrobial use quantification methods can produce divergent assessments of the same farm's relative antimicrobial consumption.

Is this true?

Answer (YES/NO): NO